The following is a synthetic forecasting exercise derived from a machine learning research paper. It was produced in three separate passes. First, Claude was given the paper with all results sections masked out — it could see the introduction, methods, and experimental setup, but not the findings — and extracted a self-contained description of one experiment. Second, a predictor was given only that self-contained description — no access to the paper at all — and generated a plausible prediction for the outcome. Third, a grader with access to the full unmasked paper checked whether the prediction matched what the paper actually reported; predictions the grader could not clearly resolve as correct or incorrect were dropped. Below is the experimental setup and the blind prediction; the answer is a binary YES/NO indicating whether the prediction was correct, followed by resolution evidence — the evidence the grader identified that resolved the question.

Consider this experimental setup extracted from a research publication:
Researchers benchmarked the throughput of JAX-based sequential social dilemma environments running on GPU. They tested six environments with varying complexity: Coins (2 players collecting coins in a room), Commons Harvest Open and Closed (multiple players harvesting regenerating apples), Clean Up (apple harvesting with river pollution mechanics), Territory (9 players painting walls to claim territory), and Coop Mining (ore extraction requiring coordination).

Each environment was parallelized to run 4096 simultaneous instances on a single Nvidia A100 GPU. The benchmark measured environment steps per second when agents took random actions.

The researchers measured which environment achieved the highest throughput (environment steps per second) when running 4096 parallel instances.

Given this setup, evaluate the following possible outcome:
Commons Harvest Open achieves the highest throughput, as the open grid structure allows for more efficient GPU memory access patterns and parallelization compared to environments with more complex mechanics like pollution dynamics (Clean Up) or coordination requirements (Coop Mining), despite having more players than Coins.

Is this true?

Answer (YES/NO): NO